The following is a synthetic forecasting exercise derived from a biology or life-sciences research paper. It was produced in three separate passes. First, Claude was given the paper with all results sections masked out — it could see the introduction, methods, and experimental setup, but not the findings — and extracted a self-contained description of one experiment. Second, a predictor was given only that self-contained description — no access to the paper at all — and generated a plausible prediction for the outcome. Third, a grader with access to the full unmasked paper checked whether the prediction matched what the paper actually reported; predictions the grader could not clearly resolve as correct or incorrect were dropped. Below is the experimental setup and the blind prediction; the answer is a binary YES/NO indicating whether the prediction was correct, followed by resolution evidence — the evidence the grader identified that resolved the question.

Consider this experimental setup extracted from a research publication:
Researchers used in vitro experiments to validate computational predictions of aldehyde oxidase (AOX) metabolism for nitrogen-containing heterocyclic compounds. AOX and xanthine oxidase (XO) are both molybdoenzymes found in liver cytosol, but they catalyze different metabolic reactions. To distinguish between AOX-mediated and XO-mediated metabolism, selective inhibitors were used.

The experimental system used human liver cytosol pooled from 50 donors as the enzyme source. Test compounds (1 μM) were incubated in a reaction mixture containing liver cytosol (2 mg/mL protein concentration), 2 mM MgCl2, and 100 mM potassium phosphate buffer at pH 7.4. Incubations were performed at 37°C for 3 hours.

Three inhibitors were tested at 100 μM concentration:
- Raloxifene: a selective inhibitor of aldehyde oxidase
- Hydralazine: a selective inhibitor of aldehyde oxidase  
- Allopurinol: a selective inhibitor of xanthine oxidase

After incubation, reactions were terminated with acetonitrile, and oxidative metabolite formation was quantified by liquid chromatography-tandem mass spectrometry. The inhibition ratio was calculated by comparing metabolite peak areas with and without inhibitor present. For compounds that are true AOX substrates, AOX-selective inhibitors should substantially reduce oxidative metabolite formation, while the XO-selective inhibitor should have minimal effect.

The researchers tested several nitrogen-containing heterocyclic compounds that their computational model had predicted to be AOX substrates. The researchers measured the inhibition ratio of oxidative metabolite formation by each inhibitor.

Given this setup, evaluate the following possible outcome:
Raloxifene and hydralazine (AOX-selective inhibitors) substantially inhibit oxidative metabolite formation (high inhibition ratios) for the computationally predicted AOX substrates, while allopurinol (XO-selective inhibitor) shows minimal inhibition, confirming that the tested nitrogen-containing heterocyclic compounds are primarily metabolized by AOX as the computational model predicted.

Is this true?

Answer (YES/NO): YES